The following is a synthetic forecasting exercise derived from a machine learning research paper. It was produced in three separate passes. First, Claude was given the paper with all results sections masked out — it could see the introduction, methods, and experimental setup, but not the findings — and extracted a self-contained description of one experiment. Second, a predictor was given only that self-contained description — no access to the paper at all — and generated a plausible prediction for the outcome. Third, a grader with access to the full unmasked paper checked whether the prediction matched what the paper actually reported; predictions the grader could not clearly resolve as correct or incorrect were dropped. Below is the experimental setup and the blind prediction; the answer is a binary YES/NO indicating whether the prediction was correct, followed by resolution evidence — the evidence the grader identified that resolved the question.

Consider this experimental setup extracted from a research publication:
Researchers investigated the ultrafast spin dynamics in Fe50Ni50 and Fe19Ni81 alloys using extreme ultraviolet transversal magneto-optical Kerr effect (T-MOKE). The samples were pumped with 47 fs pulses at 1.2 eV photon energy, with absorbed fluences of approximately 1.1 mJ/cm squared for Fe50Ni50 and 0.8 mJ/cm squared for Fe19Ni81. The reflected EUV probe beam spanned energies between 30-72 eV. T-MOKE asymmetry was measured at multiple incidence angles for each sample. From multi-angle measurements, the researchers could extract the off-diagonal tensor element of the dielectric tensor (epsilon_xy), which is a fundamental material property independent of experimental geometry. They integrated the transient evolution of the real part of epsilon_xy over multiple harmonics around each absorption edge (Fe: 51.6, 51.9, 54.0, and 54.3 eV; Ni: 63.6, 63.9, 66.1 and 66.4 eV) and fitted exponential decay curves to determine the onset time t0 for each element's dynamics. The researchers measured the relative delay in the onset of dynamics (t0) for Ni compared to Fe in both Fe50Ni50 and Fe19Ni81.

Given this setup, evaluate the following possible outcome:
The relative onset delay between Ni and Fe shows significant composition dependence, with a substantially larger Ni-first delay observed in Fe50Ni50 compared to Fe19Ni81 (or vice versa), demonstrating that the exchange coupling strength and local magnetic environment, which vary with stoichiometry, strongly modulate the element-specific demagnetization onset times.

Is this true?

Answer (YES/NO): NO